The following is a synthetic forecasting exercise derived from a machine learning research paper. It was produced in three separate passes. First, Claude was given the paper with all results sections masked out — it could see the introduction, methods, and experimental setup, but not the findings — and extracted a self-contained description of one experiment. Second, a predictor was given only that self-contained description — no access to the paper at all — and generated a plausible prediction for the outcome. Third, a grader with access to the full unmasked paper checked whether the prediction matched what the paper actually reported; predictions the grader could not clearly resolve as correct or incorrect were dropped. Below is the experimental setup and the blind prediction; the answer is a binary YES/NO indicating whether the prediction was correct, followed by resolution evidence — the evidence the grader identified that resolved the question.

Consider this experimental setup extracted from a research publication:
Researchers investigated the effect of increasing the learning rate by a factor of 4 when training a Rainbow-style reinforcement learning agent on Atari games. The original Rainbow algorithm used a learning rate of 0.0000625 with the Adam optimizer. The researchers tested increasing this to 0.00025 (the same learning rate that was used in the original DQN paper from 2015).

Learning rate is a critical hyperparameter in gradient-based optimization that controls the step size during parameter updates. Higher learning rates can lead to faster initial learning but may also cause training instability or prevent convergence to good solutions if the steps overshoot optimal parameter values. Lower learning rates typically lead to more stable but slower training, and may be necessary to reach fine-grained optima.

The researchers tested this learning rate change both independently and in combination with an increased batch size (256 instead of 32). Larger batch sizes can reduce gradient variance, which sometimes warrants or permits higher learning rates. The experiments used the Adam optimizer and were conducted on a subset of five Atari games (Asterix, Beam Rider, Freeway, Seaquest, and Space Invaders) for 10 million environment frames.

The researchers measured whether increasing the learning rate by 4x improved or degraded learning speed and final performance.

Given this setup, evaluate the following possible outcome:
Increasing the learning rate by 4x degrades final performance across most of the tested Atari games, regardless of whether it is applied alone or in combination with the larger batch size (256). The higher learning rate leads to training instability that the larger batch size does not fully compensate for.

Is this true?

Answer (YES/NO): NO